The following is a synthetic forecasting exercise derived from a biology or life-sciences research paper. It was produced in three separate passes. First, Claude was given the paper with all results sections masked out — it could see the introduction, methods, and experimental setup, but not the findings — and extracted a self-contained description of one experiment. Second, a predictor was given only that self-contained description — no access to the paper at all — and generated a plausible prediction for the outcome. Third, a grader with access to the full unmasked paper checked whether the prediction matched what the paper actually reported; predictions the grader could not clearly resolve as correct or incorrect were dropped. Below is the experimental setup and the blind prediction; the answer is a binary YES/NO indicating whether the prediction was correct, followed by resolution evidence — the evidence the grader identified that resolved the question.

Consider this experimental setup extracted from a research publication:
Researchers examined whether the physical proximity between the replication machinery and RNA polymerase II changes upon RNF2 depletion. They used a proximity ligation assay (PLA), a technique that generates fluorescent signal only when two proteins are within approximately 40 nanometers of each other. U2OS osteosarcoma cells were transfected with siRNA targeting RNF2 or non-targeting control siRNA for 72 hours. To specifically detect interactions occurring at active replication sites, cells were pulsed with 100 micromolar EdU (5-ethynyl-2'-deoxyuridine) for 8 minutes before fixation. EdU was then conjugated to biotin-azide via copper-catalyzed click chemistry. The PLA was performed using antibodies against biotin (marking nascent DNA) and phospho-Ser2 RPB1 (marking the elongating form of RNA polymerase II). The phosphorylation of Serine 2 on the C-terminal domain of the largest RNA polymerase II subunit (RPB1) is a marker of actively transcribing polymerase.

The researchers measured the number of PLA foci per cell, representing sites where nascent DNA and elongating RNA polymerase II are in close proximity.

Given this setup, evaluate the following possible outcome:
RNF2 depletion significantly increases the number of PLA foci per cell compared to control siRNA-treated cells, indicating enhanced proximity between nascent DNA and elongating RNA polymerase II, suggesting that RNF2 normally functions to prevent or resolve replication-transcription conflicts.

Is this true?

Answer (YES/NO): YES